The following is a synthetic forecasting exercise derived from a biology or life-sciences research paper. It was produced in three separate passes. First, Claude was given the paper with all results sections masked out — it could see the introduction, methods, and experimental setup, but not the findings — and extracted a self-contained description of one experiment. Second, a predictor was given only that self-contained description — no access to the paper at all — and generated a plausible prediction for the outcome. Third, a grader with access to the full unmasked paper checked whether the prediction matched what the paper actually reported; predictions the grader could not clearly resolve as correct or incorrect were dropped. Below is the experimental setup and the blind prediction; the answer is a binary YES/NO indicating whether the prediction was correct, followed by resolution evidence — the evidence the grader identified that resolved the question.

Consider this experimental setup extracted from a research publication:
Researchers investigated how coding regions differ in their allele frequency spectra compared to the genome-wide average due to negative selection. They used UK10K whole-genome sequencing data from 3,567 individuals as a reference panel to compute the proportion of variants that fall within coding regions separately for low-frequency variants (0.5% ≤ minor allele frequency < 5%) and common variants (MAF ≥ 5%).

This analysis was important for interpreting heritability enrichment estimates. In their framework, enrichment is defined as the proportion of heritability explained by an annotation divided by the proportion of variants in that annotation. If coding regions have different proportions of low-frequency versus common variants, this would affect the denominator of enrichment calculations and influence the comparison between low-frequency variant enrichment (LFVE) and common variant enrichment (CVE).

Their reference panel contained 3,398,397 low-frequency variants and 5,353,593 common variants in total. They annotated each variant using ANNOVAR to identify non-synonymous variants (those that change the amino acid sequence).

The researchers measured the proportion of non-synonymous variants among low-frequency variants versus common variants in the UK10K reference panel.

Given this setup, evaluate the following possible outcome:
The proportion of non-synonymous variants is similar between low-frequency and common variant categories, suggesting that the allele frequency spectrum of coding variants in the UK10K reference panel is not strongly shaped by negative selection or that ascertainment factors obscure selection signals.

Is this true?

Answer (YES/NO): NO